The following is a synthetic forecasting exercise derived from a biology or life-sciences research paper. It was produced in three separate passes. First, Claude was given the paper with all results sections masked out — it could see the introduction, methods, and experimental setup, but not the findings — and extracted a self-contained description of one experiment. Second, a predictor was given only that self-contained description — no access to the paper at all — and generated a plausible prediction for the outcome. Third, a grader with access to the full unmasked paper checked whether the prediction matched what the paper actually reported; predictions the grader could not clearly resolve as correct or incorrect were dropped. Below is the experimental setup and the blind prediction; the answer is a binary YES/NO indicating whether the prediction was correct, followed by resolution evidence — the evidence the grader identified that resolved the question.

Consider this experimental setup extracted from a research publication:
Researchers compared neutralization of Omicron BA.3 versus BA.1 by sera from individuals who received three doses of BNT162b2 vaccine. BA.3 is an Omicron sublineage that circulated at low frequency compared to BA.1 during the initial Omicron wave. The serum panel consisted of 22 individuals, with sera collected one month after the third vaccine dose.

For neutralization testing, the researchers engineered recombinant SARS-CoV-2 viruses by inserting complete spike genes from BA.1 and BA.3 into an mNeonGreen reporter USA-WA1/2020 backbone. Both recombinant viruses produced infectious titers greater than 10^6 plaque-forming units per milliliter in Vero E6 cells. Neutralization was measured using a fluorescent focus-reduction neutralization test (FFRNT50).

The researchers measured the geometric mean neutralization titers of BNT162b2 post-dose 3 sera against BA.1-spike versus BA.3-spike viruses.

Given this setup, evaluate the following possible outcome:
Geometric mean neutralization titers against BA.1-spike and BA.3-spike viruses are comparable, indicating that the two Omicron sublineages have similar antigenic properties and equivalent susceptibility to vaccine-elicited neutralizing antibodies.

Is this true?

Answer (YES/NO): NO